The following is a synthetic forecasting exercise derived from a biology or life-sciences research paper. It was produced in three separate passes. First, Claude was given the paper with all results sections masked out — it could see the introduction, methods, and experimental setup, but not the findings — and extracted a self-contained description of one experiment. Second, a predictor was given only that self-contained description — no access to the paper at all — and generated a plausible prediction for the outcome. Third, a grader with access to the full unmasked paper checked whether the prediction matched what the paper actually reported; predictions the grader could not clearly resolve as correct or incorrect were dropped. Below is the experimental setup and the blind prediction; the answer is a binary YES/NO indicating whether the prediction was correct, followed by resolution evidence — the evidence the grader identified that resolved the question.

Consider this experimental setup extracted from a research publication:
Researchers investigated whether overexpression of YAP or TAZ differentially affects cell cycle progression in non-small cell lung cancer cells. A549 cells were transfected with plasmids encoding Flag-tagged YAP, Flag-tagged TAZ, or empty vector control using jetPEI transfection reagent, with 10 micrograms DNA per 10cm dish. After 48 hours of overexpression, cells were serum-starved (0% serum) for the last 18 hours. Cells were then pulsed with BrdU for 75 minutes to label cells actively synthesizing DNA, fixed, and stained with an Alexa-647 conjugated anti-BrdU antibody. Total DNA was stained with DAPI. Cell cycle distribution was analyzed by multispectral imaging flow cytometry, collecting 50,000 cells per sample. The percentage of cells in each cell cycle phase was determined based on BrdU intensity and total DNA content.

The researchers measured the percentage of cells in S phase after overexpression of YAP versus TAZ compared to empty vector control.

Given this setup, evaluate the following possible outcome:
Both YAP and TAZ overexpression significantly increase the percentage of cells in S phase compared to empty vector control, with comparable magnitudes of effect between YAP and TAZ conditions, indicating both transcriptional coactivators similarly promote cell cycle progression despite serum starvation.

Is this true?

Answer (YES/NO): NO